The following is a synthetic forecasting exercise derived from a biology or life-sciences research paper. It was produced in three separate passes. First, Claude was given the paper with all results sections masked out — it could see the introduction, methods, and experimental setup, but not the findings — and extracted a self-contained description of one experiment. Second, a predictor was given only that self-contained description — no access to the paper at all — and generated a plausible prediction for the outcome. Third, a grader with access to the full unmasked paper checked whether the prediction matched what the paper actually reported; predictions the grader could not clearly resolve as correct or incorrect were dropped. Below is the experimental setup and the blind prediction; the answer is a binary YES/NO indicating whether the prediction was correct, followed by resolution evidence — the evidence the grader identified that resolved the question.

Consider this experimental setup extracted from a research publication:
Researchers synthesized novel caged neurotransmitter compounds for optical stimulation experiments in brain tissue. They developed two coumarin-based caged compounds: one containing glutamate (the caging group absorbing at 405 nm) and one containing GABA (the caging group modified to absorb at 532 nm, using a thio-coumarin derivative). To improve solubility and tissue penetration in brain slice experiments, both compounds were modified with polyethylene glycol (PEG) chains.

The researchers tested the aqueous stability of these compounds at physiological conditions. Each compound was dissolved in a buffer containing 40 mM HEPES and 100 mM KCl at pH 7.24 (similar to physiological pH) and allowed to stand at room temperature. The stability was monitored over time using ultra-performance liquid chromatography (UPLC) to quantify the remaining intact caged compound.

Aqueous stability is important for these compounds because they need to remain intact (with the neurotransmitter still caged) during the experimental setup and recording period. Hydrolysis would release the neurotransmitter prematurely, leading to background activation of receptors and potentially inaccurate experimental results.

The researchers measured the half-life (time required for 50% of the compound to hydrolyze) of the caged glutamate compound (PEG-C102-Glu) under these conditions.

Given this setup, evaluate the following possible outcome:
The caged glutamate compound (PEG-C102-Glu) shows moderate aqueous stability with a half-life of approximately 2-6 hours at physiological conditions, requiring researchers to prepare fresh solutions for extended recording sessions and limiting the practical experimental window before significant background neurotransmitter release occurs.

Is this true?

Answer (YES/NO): NO